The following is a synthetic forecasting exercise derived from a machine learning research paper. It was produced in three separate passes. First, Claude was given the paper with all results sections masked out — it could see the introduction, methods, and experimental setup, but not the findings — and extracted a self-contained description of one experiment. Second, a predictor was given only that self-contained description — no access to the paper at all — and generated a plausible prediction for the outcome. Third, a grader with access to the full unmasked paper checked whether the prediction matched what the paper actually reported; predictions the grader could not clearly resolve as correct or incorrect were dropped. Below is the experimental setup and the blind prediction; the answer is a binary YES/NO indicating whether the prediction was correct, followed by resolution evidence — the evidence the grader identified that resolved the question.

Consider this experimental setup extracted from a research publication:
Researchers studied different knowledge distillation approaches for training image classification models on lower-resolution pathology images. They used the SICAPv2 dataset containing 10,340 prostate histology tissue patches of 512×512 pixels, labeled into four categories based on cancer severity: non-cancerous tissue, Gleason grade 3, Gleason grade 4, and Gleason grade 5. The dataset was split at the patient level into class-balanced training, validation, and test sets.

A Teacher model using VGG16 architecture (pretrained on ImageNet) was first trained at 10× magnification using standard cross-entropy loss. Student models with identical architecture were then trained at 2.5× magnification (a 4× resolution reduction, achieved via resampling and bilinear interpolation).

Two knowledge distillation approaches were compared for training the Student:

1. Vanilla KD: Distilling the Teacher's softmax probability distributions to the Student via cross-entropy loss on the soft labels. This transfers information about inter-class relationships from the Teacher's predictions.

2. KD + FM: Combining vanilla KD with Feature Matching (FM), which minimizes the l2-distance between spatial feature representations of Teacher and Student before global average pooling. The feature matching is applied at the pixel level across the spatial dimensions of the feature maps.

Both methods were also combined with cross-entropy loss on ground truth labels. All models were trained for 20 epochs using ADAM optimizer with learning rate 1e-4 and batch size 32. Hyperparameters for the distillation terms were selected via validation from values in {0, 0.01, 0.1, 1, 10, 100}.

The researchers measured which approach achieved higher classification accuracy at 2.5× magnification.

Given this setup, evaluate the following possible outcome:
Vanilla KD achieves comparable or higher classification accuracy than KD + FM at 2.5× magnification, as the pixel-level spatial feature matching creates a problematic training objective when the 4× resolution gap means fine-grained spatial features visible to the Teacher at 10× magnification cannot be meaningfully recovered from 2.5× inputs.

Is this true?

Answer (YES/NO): YES